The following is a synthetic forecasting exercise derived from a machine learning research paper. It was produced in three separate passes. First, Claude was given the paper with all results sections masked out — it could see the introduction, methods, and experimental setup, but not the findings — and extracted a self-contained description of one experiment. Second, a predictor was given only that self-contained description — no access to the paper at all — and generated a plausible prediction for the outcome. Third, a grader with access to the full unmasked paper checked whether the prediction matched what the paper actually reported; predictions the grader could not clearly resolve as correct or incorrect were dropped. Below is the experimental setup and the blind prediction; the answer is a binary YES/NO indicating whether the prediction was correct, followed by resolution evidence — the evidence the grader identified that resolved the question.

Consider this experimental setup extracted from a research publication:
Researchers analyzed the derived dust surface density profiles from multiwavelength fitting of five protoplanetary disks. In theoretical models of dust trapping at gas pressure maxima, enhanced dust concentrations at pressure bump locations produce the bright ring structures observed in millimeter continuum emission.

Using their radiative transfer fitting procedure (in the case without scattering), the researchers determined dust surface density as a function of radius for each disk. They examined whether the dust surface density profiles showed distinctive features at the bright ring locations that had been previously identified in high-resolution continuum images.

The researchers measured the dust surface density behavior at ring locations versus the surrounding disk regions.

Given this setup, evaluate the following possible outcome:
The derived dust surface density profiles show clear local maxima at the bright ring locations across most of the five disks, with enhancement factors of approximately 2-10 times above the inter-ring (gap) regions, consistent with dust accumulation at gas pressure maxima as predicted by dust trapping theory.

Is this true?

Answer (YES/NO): YES